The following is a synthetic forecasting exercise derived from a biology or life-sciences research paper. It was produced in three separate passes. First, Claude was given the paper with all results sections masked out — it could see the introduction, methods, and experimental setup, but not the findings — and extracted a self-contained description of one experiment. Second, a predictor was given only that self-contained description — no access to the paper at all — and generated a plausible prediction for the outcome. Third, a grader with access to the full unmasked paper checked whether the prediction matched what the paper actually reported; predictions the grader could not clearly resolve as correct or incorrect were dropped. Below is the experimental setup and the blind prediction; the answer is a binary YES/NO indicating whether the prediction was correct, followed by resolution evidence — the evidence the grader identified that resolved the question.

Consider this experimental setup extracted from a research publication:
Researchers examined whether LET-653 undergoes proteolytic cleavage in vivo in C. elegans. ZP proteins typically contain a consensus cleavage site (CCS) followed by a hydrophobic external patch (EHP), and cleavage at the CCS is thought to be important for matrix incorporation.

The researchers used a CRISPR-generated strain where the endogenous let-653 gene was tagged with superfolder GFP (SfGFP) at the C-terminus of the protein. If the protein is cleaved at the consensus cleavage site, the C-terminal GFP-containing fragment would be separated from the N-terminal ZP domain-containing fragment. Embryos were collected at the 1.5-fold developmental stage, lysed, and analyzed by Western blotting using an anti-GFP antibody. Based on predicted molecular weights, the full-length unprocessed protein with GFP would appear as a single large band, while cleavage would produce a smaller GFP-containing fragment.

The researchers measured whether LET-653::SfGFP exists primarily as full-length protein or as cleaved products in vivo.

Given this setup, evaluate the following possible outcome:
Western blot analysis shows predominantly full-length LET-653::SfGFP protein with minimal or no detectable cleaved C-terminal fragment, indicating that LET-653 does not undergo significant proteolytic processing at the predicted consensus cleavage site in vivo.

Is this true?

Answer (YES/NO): NO